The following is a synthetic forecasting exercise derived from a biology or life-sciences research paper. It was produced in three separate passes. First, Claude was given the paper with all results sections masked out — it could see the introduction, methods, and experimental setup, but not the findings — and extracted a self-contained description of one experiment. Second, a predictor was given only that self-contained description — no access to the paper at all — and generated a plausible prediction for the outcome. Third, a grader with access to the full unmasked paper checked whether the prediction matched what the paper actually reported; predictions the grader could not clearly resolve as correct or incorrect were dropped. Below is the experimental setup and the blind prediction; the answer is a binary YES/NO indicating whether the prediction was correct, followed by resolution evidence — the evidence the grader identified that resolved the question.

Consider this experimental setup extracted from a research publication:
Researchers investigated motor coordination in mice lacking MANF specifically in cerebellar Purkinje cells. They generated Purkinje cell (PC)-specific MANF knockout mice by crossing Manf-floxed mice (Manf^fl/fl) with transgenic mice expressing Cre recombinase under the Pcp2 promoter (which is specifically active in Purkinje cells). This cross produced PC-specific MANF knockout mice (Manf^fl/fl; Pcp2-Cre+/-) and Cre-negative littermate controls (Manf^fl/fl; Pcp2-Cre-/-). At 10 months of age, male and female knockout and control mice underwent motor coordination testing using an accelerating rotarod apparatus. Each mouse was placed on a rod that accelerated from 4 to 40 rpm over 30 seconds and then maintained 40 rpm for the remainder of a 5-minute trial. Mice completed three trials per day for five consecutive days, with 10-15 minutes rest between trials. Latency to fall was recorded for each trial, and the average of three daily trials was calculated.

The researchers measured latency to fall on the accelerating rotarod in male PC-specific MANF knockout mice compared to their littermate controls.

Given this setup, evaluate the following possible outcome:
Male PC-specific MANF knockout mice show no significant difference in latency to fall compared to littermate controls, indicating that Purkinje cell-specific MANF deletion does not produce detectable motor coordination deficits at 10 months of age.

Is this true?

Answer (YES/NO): YES